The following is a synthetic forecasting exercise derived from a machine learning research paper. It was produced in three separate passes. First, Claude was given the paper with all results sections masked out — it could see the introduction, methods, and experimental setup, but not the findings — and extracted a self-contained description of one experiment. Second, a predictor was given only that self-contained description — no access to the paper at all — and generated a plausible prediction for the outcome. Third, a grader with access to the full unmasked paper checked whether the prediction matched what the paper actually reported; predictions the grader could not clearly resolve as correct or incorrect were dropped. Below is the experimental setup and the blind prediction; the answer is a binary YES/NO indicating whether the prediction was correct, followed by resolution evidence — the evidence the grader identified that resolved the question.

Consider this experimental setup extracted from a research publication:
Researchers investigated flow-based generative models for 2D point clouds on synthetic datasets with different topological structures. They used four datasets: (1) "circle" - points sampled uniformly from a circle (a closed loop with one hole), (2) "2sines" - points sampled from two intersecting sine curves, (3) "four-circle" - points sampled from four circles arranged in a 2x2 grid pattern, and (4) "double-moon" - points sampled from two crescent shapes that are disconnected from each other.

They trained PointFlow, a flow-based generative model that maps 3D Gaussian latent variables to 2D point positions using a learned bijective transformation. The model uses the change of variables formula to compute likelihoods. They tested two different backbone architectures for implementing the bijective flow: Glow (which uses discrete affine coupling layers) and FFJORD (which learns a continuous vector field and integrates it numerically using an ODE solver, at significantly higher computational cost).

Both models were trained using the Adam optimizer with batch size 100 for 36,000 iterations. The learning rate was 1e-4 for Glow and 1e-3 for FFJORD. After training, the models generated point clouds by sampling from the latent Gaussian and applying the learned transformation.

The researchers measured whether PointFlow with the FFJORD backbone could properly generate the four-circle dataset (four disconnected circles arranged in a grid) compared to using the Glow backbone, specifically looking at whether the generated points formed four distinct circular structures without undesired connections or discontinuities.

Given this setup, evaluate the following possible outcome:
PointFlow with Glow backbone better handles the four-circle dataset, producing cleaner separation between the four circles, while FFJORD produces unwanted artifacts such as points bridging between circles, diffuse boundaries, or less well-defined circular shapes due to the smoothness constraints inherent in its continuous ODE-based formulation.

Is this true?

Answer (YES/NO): NO